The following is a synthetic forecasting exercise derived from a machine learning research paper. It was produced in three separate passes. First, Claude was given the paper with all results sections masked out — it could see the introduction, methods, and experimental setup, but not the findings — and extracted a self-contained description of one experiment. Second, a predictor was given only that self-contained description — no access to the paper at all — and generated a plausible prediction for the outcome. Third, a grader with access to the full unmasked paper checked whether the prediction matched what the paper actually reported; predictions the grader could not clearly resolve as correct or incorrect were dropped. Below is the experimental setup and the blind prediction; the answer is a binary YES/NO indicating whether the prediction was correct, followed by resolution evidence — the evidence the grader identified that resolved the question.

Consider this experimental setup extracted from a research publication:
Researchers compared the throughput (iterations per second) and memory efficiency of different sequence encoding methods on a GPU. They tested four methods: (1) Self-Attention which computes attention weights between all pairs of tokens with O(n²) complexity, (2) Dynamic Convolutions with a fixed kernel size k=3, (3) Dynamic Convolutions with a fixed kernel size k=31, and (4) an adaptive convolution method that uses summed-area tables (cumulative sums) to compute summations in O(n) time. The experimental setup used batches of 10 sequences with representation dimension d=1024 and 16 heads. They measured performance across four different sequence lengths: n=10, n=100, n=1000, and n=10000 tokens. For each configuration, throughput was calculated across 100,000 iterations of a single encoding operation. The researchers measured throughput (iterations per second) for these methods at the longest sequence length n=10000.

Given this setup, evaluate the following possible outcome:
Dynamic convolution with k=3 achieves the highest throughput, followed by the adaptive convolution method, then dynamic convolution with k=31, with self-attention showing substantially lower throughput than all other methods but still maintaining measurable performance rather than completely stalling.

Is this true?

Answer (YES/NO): NO